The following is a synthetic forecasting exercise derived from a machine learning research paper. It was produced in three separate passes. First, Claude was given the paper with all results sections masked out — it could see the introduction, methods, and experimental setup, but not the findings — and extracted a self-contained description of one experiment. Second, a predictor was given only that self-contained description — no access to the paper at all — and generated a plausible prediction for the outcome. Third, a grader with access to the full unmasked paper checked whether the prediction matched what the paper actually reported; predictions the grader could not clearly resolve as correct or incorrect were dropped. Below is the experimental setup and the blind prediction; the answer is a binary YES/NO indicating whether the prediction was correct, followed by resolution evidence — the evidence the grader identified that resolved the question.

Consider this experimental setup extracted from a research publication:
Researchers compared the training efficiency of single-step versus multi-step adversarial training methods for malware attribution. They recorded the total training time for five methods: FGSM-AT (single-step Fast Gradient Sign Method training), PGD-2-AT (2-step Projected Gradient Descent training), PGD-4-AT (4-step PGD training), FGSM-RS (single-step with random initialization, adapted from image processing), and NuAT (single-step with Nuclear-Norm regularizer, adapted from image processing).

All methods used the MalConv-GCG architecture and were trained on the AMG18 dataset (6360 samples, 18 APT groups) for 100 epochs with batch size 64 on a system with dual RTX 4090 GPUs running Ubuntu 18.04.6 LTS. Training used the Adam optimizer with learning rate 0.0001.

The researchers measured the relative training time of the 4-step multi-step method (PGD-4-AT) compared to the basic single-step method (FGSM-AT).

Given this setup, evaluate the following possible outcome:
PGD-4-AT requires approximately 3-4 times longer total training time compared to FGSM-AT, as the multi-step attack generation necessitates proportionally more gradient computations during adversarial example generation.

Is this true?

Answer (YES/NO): NO